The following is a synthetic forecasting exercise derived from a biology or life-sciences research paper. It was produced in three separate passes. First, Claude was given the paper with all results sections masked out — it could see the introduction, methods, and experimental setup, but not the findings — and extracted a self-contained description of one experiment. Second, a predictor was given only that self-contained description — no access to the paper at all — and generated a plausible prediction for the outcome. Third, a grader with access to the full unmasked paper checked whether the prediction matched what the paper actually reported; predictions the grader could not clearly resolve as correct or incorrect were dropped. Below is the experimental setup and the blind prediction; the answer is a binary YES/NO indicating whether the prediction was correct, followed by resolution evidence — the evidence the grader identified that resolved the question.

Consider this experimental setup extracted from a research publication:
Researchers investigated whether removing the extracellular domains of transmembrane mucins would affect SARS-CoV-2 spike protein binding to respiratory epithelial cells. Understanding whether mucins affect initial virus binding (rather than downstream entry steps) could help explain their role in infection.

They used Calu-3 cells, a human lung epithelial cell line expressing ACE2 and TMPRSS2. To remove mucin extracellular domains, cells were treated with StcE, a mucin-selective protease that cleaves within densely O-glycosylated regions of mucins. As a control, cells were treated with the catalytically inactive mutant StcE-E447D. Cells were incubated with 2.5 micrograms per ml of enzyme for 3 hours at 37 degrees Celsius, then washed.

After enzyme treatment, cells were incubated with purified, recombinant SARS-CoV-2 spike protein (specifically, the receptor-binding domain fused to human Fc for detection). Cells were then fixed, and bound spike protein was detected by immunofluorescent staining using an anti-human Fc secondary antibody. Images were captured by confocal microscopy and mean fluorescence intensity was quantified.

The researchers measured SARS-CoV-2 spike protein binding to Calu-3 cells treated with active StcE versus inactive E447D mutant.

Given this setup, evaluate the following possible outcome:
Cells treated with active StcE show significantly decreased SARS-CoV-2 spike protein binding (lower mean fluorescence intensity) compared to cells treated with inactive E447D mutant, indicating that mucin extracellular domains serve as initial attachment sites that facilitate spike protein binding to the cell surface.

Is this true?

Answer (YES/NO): NO